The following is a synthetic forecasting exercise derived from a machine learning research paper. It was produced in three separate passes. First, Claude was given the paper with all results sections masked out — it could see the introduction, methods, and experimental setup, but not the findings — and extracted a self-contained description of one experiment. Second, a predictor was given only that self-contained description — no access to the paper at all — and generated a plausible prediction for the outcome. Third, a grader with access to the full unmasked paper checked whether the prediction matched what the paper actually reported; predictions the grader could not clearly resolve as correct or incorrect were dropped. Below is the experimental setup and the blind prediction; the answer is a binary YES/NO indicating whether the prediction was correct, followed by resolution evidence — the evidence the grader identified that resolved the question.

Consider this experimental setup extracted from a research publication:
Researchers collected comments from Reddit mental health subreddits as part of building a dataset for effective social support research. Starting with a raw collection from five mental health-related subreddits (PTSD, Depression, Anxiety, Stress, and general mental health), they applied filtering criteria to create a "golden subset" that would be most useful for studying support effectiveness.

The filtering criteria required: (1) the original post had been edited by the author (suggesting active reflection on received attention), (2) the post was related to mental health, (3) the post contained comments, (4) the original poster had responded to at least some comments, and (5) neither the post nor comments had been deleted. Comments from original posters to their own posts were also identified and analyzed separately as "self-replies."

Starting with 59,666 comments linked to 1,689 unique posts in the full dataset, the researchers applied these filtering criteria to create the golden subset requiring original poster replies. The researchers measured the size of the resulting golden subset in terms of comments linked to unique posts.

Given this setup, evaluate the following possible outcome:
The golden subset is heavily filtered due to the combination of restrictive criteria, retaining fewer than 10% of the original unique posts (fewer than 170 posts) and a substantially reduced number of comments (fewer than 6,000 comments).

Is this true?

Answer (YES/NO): NO